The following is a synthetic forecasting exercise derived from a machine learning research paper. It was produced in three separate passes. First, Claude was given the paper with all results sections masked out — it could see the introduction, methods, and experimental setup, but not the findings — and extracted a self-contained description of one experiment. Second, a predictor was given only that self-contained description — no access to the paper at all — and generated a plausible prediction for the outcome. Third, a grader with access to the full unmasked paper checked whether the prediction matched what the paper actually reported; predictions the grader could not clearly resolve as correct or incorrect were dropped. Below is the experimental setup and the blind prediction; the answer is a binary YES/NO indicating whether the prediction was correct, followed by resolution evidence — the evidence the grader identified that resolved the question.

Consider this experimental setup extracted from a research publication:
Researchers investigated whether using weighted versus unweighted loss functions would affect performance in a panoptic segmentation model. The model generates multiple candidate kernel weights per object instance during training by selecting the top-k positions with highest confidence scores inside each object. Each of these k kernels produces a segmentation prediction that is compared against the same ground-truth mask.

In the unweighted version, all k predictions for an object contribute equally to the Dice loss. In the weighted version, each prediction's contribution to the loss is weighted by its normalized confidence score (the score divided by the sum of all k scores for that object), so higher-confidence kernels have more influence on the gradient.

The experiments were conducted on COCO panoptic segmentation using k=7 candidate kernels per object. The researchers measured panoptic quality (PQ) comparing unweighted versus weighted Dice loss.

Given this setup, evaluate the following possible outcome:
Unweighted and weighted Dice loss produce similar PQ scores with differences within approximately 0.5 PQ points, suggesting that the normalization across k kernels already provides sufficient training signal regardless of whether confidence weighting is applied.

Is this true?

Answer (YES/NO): NO